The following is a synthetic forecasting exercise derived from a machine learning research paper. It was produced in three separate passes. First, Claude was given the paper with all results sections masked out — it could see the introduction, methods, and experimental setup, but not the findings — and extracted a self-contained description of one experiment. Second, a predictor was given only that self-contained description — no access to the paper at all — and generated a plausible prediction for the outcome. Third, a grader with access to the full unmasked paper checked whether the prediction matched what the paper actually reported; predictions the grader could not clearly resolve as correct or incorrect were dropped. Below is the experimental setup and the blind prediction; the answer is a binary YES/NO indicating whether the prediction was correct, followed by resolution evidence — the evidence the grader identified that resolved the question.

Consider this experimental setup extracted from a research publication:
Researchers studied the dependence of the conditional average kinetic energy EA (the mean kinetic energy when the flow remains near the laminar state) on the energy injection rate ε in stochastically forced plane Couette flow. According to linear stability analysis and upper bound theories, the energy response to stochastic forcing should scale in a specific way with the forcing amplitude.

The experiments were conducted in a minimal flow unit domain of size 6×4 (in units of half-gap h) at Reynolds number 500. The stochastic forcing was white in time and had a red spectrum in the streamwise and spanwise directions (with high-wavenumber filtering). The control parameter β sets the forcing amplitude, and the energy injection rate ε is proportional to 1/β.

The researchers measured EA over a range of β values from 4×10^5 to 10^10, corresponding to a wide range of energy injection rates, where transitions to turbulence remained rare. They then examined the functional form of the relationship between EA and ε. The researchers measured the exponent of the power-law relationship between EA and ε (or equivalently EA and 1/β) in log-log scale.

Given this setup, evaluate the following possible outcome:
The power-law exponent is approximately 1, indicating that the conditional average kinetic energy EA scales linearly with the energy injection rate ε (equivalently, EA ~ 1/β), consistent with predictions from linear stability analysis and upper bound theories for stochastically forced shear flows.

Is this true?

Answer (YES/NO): YES